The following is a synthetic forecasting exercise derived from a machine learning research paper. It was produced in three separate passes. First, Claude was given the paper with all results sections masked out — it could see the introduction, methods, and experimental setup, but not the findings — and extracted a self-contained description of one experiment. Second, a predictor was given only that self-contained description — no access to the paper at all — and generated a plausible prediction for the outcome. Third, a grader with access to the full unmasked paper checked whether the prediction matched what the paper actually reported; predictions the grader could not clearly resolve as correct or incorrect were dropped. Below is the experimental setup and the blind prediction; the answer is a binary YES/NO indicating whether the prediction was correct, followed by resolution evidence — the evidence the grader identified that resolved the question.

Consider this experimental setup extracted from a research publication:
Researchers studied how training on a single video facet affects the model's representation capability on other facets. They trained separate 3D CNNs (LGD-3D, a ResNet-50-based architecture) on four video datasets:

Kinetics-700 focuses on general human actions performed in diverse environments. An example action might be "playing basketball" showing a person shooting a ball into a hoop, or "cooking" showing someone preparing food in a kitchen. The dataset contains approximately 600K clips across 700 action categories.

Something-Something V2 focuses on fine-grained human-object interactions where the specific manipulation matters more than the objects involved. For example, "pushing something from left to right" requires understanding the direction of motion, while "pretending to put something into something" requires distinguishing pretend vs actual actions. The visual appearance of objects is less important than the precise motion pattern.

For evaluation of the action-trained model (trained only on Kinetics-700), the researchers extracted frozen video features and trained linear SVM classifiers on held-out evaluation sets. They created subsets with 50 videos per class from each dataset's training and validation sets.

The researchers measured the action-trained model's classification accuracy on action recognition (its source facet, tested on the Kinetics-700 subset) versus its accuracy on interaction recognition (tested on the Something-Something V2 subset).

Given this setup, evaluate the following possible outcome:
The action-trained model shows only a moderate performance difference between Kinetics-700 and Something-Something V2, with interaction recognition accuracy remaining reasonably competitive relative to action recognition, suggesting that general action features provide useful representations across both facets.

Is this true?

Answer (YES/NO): NO